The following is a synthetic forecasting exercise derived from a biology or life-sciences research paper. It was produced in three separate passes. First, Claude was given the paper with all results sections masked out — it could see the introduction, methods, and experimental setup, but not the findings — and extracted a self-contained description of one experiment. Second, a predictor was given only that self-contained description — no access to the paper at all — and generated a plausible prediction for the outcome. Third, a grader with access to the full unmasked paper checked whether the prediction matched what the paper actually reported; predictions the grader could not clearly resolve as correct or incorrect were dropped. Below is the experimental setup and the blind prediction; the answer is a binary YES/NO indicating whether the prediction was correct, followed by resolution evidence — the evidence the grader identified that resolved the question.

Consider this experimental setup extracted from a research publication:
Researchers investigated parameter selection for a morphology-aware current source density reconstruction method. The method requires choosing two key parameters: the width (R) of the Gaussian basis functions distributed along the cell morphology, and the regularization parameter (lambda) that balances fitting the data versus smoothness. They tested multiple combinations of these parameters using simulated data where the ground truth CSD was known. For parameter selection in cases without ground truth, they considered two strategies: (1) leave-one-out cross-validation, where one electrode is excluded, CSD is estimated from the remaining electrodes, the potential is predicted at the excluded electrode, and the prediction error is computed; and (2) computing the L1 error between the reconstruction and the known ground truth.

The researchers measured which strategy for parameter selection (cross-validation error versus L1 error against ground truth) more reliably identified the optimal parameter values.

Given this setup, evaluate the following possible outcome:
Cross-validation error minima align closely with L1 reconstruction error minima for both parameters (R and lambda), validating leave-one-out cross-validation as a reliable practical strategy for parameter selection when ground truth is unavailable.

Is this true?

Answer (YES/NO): NO